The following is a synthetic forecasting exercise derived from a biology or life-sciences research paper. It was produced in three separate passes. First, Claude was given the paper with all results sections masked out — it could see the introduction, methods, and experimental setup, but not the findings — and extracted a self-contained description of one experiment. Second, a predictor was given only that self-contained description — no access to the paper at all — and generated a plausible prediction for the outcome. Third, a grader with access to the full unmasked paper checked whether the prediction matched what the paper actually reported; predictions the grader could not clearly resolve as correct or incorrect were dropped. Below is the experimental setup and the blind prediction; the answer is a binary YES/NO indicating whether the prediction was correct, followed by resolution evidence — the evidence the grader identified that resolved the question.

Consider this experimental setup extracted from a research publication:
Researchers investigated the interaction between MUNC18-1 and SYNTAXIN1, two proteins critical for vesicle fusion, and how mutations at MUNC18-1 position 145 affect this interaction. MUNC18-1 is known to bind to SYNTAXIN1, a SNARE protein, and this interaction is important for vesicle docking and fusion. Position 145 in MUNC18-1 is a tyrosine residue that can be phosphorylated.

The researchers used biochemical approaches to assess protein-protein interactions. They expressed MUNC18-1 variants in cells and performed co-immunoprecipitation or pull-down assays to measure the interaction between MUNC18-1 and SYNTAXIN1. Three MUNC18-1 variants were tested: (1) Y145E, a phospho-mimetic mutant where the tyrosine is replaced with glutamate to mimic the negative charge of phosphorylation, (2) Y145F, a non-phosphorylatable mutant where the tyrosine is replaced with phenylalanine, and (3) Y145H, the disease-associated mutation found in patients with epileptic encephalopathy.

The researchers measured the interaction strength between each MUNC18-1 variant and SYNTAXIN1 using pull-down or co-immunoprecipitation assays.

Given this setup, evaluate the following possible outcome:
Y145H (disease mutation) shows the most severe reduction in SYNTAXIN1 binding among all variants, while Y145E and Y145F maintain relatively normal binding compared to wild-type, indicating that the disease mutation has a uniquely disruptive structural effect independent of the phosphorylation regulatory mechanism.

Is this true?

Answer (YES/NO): NO